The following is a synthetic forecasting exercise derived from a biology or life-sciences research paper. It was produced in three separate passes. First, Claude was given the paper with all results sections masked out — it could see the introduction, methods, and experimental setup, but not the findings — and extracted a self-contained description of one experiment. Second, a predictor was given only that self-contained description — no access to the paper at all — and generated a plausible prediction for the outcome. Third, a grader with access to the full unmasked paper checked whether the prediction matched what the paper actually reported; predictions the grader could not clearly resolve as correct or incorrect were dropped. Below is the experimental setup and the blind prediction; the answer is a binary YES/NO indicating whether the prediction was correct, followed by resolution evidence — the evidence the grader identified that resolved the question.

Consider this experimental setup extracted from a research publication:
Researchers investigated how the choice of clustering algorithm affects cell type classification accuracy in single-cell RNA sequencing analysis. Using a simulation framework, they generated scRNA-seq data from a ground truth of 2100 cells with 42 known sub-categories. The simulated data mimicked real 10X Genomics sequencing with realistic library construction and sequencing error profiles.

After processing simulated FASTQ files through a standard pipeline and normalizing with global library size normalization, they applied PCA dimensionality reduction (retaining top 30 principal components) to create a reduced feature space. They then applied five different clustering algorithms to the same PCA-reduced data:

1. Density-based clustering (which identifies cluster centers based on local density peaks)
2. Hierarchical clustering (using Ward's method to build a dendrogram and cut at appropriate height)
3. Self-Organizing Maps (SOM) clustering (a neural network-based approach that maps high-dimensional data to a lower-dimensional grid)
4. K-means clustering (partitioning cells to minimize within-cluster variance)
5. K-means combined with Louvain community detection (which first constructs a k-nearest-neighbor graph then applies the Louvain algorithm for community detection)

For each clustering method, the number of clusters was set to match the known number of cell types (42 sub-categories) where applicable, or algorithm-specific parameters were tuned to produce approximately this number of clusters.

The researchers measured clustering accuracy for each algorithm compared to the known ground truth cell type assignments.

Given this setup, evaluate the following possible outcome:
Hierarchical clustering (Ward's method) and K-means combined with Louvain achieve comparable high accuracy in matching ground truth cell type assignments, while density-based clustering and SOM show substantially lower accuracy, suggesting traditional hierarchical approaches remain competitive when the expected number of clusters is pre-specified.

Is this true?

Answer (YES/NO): NO